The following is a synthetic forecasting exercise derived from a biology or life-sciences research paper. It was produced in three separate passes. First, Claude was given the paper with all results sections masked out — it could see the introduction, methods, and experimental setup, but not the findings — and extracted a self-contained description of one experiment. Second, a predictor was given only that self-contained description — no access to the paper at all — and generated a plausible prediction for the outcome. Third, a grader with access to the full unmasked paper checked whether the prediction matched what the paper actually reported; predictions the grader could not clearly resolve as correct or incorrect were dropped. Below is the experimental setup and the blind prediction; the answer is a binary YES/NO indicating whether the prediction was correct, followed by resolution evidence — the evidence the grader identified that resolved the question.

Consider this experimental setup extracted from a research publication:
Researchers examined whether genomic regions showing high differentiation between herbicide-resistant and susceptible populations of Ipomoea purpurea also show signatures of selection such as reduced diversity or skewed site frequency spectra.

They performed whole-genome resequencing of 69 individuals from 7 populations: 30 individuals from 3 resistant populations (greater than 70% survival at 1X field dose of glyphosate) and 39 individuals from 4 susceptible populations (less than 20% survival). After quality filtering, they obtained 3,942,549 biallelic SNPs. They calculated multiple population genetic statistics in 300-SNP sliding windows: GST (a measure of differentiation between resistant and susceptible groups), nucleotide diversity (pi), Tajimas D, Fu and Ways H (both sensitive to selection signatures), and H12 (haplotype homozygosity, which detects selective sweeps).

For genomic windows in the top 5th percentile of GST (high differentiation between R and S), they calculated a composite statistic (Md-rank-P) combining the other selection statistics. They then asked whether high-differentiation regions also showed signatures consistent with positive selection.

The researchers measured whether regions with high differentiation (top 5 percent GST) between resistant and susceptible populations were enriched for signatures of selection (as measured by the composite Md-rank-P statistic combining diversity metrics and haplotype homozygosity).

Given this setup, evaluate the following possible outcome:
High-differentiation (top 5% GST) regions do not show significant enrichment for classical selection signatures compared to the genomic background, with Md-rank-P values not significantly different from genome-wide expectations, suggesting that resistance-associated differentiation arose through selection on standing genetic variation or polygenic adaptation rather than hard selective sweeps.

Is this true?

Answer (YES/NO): NO